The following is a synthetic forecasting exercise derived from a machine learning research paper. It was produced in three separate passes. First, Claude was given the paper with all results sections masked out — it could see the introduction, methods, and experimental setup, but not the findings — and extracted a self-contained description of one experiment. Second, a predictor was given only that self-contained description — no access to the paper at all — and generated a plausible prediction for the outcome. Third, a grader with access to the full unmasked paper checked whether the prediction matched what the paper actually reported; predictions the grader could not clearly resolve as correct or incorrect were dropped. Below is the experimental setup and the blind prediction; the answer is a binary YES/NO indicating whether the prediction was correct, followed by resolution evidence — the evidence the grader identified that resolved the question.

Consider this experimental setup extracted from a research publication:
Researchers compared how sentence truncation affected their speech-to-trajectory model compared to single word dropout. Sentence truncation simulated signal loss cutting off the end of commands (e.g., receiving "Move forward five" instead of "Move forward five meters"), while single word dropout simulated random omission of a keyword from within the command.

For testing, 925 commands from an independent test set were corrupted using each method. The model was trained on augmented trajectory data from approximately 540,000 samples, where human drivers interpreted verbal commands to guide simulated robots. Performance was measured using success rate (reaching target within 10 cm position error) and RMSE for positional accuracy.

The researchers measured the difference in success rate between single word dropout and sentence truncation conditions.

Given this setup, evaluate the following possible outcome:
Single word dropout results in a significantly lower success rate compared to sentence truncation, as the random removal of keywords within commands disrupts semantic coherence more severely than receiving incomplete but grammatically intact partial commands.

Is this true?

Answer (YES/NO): NO